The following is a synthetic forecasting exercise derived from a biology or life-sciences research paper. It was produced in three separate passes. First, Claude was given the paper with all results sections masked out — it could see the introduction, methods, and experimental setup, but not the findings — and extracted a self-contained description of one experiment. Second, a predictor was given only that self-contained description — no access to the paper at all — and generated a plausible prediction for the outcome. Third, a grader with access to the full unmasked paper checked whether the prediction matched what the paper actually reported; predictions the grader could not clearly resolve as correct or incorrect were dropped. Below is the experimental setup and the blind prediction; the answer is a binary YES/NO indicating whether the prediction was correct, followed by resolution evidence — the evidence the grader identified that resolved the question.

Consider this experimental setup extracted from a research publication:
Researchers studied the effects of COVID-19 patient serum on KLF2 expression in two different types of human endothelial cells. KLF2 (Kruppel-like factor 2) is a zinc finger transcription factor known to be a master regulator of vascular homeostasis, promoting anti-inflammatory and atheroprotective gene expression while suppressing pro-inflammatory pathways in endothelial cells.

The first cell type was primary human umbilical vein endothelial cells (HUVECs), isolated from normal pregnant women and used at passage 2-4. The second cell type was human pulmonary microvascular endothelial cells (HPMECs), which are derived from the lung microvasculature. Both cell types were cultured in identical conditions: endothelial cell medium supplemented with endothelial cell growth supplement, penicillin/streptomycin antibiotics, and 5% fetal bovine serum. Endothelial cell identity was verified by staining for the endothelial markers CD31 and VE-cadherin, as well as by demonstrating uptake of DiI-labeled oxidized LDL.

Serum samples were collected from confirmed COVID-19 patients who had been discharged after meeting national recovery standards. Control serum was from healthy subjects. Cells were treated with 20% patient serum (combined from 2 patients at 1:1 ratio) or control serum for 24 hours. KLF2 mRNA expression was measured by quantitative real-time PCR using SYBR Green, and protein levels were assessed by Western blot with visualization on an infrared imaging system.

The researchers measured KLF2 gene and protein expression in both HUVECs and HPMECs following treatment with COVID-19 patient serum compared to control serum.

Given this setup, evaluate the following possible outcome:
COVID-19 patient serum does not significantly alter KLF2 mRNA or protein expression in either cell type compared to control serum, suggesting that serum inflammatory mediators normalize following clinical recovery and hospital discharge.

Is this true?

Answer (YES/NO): NO